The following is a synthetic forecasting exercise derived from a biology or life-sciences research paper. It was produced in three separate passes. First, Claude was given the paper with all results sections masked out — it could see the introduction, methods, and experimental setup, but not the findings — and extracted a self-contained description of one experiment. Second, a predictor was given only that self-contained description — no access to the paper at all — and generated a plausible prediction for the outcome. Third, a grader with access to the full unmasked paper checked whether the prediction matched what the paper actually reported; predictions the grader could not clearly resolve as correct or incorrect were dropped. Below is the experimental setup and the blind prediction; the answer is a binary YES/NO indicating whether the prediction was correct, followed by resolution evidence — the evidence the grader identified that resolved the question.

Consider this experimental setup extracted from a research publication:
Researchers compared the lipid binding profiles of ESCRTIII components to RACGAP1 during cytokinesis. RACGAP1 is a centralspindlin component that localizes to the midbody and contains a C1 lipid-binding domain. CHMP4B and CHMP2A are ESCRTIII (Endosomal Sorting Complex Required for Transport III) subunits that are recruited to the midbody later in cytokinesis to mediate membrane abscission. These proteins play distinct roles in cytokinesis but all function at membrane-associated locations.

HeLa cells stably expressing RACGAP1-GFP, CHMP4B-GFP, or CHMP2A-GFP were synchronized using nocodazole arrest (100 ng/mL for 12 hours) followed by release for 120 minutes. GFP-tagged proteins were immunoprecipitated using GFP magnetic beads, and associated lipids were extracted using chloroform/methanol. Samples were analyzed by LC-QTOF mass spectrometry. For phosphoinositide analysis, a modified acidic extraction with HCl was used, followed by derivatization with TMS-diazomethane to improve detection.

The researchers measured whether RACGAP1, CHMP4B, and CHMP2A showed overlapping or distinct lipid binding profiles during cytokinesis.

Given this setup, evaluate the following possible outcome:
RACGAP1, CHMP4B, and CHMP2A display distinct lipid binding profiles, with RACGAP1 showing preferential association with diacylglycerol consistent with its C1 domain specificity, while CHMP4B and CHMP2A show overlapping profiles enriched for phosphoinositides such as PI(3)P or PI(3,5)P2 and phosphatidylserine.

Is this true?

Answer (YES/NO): NO